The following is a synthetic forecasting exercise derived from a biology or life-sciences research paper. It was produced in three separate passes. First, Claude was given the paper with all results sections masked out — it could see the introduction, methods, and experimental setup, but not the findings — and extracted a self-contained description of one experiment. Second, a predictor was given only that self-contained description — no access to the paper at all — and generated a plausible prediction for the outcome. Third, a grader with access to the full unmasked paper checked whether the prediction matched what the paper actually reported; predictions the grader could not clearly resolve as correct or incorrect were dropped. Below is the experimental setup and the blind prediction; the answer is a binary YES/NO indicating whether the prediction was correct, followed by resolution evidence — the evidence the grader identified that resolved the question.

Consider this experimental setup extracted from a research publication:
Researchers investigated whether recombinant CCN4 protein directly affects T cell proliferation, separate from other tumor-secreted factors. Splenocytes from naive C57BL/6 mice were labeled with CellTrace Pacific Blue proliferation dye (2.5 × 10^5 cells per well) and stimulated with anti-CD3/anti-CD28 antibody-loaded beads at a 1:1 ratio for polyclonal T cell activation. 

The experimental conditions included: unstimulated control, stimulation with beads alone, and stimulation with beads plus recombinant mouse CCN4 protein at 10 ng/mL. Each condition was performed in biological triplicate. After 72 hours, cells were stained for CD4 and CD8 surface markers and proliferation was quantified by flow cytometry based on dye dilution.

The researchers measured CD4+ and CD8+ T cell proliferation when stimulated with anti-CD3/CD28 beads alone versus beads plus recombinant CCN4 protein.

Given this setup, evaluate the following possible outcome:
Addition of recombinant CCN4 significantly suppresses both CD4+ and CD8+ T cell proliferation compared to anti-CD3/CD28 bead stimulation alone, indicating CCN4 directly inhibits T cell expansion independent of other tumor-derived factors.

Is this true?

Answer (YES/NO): NO